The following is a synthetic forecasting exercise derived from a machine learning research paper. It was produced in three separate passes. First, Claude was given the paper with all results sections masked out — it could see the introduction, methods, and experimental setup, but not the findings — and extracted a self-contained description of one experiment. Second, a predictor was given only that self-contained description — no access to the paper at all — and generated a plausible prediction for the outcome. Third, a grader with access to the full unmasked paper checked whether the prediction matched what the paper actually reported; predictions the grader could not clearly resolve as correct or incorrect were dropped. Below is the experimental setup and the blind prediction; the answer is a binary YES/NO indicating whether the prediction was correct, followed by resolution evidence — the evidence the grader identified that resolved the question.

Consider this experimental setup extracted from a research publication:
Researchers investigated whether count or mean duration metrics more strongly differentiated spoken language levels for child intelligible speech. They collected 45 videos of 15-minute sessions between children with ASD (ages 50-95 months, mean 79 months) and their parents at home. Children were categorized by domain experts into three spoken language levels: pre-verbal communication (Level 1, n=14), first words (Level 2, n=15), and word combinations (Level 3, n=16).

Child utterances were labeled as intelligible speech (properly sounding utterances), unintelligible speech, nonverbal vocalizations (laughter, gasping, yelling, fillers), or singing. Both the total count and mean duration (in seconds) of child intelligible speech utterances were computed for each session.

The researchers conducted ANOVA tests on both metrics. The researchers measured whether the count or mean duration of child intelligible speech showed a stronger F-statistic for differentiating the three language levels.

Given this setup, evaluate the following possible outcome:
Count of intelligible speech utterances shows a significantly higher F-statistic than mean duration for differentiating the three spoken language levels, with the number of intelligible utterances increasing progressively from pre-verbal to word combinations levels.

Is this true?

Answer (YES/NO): YES